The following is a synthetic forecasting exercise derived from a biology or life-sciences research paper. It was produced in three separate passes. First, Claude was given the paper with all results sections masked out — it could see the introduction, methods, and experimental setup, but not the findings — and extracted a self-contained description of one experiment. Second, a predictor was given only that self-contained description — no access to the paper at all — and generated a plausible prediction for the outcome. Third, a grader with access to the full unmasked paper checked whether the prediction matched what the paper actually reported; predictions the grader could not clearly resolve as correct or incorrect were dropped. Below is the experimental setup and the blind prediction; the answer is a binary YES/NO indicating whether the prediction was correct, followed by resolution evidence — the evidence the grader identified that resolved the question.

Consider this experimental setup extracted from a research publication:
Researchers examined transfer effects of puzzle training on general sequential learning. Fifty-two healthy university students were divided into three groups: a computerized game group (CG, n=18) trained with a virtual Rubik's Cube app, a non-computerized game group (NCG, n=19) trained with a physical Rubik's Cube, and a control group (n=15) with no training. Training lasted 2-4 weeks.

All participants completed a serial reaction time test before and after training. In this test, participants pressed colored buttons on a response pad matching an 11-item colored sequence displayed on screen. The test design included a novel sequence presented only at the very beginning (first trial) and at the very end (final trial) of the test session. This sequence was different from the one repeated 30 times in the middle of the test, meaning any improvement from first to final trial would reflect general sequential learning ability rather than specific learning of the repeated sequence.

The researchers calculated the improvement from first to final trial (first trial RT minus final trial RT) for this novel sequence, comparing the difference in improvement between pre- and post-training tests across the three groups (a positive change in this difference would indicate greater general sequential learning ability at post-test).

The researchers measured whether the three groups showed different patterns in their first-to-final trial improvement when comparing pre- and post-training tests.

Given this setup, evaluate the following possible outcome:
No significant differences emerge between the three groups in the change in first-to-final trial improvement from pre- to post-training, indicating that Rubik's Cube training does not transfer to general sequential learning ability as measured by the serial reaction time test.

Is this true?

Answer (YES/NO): NO